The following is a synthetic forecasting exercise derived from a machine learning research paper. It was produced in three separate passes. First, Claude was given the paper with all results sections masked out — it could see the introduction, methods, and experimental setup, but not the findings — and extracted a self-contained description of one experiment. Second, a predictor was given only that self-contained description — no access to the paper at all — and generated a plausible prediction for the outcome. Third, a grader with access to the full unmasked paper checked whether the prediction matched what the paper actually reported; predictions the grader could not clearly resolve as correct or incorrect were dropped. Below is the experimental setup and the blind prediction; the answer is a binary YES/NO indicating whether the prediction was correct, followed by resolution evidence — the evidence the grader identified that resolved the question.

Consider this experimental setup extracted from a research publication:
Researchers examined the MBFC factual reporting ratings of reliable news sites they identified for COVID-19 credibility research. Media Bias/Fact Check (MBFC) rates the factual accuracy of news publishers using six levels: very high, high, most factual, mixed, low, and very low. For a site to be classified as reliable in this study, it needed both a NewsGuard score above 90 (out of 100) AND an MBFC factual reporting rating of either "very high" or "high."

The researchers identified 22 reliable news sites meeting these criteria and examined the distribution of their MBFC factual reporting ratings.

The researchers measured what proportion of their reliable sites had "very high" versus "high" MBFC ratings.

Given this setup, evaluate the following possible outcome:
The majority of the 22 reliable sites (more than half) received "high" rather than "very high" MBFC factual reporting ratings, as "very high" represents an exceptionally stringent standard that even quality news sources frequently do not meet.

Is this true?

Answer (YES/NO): YES